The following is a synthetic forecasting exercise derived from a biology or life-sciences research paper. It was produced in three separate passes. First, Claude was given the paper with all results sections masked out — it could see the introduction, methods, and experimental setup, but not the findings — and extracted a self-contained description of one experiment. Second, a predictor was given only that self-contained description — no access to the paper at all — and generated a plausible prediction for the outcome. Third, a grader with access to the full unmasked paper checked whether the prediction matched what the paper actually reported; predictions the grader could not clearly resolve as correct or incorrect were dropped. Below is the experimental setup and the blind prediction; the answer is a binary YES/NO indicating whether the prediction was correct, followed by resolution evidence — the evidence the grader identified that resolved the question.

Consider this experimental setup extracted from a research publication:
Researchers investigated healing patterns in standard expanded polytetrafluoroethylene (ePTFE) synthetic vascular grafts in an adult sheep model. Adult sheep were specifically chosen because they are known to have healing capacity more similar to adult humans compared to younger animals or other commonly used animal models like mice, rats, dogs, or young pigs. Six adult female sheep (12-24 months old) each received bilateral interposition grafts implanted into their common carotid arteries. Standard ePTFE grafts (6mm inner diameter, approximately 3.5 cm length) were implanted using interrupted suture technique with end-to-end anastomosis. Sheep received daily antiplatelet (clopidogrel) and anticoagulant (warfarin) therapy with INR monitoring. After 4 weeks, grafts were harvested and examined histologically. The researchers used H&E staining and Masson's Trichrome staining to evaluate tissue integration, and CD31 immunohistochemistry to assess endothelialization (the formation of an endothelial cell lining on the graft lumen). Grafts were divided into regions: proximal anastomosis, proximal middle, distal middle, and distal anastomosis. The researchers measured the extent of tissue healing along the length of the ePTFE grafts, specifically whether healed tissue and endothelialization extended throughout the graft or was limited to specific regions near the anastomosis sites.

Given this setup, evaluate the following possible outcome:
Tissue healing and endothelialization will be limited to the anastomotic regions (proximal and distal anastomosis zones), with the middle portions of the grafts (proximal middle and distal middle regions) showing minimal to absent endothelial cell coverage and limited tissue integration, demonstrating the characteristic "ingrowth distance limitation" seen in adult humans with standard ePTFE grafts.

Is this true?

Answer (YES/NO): YES